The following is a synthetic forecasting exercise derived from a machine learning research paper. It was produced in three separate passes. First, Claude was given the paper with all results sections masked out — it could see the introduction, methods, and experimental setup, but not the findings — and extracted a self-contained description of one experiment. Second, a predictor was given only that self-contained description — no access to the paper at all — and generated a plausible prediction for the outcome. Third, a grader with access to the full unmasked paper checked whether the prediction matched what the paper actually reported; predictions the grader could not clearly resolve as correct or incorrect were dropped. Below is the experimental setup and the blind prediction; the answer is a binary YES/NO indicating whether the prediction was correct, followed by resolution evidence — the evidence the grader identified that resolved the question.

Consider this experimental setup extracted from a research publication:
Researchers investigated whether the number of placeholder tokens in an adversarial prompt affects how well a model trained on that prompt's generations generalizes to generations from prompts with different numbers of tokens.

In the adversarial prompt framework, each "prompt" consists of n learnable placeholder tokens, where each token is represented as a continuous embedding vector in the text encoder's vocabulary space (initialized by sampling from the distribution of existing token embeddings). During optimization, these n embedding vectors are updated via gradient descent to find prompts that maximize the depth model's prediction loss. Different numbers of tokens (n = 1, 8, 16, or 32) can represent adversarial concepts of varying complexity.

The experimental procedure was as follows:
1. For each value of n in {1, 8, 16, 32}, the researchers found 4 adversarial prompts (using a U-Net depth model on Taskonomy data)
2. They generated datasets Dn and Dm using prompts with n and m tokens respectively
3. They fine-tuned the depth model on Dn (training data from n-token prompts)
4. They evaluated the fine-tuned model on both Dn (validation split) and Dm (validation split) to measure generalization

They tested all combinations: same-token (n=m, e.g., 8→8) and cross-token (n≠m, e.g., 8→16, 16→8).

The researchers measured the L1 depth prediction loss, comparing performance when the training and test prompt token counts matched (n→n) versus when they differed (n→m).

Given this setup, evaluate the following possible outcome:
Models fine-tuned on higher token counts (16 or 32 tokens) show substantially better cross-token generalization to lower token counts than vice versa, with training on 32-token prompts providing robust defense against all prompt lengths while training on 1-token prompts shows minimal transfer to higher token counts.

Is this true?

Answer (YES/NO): NO